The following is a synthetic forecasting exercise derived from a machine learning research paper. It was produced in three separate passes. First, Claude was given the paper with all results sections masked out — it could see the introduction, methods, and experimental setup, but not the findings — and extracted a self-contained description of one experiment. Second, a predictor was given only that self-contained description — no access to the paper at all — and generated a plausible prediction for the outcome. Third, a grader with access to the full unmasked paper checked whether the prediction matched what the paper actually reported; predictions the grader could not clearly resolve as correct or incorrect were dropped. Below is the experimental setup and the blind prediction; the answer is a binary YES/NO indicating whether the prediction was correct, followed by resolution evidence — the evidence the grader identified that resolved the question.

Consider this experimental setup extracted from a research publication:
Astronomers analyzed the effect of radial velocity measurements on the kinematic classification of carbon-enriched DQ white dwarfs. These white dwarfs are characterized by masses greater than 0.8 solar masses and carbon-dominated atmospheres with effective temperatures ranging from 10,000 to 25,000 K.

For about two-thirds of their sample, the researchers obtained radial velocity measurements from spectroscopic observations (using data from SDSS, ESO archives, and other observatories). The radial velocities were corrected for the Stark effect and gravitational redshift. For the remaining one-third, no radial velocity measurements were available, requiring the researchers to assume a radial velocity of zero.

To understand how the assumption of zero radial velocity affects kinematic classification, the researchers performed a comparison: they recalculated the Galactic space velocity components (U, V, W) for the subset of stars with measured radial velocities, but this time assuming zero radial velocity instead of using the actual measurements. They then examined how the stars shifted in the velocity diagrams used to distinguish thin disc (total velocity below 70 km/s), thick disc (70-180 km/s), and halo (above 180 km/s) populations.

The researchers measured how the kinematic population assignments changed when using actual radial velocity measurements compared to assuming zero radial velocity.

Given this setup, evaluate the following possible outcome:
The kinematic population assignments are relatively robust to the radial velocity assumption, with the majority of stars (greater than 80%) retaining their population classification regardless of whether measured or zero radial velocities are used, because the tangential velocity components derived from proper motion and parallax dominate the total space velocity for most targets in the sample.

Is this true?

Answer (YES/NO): NO